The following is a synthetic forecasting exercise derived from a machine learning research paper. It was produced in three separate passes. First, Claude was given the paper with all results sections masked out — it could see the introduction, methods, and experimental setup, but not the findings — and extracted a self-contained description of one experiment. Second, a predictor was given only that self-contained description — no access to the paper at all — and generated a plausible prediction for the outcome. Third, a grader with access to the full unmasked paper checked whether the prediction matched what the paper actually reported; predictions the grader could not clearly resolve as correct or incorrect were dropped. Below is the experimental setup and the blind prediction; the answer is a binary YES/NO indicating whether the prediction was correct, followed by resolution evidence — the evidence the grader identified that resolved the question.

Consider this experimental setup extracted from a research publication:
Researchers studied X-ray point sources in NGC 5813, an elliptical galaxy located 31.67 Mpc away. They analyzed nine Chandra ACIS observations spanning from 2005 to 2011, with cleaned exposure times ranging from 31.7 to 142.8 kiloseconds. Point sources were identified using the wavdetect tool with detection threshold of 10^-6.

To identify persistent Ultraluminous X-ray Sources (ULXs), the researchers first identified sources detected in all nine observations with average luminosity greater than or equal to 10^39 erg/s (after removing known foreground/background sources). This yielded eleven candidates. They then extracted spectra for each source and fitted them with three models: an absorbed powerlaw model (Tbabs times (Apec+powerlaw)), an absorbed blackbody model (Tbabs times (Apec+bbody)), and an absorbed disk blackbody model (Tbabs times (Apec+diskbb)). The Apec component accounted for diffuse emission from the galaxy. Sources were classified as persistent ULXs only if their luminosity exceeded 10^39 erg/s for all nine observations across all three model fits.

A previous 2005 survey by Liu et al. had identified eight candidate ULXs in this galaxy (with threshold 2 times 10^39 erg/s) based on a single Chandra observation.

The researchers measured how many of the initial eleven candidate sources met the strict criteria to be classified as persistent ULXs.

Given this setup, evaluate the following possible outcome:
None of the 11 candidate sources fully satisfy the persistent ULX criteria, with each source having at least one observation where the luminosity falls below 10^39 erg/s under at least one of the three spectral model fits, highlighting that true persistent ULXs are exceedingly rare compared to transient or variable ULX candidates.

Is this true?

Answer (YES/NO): NO